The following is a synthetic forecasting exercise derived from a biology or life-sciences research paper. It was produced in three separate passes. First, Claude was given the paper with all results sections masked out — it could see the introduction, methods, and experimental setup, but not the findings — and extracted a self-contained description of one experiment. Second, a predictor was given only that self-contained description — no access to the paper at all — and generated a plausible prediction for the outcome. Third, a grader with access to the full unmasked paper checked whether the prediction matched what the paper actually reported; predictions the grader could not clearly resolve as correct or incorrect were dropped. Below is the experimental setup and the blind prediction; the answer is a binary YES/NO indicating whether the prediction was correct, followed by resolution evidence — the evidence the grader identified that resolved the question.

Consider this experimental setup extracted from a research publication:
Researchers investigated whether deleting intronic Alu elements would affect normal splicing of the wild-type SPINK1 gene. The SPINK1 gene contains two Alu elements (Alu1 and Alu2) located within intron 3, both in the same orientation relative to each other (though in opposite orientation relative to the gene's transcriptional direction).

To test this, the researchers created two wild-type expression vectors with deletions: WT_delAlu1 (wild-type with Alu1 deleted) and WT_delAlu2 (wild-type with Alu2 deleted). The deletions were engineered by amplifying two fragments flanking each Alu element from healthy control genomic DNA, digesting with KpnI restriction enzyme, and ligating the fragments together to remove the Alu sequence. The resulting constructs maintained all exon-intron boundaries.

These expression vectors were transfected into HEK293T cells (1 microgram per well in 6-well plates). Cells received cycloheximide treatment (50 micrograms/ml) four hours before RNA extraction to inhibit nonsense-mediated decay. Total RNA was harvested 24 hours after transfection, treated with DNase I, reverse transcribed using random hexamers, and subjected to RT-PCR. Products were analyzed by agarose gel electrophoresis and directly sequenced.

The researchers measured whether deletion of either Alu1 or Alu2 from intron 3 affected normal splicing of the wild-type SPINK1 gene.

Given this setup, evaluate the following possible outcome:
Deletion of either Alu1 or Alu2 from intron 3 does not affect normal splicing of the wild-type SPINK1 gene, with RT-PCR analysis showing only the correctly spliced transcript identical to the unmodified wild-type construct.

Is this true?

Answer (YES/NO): YES